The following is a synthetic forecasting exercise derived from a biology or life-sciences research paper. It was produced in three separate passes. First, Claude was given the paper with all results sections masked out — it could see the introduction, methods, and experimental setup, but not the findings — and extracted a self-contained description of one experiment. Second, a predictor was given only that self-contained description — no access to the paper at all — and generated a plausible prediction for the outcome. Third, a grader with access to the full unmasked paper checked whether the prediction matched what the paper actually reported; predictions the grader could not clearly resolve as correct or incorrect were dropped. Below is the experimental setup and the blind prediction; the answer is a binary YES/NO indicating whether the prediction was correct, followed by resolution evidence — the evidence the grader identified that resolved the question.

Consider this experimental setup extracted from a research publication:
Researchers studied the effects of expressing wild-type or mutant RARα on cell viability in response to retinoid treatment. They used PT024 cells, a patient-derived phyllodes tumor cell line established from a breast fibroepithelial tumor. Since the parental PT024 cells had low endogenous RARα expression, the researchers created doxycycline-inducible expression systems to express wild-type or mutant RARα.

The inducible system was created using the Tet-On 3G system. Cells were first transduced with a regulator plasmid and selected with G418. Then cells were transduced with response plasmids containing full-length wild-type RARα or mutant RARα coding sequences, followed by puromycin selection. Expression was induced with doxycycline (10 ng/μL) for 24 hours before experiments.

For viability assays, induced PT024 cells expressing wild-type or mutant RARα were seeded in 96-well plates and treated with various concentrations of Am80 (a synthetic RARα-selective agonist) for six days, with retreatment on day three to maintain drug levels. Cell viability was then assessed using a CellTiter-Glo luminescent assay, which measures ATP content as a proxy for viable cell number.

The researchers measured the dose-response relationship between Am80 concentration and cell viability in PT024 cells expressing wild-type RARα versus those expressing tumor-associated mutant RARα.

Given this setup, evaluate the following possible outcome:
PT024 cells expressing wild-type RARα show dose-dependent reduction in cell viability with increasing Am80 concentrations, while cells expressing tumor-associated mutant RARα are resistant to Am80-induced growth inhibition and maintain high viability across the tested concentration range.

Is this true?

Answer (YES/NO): NO